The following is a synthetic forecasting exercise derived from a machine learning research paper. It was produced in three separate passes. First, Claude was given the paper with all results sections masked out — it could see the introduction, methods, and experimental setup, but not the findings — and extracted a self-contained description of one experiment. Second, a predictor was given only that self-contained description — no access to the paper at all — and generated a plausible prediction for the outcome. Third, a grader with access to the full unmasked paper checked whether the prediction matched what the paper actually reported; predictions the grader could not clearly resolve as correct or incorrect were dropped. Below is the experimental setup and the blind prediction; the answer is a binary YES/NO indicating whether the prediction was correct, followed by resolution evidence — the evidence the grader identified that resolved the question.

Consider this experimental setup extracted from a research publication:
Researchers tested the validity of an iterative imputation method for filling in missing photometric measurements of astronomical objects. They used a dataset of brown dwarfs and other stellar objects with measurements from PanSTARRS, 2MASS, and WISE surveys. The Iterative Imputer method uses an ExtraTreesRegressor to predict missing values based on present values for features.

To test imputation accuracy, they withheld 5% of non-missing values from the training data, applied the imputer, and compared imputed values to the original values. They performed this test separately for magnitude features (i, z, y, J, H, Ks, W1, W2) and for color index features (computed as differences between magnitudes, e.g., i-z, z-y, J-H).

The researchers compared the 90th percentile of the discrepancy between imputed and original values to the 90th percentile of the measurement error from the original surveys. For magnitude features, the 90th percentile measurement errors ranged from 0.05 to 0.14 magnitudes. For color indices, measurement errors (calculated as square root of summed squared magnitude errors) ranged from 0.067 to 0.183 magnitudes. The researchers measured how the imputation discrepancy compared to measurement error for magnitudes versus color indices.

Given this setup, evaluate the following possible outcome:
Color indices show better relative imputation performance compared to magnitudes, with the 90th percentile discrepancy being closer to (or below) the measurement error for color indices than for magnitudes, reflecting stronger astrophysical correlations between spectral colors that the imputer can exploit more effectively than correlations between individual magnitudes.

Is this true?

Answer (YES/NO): YES